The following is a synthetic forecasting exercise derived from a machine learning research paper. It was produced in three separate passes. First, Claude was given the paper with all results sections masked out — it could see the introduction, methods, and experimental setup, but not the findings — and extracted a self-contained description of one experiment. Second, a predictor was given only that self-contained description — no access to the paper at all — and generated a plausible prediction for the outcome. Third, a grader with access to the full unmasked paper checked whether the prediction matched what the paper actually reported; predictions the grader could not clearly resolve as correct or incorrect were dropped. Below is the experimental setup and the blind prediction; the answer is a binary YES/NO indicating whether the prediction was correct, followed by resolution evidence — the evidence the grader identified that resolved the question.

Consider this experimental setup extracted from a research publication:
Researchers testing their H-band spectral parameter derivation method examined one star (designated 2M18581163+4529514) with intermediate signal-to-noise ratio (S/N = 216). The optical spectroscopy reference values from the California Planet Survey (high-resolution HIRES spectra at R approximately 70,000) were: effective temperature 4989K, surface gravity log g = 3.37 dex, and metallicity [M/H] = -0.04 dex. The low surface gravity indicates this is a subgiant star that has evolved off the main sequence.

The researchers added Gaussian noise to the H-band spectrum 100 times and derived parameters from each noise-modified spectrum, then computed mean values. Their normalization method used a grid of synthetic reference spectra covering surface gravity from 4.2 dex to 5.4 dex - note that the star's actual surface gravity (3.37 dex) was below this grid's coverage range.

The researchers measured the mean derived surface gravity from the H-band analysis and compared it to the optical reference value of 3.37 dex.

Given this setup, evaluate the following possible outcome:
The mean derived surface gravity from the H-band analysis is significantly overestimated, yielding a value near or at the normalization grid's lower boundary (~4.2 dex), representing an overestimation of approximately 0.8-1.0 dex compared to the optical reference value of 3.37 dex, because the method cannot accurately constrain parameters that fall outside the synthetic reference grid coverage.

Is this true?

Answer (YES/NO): NO